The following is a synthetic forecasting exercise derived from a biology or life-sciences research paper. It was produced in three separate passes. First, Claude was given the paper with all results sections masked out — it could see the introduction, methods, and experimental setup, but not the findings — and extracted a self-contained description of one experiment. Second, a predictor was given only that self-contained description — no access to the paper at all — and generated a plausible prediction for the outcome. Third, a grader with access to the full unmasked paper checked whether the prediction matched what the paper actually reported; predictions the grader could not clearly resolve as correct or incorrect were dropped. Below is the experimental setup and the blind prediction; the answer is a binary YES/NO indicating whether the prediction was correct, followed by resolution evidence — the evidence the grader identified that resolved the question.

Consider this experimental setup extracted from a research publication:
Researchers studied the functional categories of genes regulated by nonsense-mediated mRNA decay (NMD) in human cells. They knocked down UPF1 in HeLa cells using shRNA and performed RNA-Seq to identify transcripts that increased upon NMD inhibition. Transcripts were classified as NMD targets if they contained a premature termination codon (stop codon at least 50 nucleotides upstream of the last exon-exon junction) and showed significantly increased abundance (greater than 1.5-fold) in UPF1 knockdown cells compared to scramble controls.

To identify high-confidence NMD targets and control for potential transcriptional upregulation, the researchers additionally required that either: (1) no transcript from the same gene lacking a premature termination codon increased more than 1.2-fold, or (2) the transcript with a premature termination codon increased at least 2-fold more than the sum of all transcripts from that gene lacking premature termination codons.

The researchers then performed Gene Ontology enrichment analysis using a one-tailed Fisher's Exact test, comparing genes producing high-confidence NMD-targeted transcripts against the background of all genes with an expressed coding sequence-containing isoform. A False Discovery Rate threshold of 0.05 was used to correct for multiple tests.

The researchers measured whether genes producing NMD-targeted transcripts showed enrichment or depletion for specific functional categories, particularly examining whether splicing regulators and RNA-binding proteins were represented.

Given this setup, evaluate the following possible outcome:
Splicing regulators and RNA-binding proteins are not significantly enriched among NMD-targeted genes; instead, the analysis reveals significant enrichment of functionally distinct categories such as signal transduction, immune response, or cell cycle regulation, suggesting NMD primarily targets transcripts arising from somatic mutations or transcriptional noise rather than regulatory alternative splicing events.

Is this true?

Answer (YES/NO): NO